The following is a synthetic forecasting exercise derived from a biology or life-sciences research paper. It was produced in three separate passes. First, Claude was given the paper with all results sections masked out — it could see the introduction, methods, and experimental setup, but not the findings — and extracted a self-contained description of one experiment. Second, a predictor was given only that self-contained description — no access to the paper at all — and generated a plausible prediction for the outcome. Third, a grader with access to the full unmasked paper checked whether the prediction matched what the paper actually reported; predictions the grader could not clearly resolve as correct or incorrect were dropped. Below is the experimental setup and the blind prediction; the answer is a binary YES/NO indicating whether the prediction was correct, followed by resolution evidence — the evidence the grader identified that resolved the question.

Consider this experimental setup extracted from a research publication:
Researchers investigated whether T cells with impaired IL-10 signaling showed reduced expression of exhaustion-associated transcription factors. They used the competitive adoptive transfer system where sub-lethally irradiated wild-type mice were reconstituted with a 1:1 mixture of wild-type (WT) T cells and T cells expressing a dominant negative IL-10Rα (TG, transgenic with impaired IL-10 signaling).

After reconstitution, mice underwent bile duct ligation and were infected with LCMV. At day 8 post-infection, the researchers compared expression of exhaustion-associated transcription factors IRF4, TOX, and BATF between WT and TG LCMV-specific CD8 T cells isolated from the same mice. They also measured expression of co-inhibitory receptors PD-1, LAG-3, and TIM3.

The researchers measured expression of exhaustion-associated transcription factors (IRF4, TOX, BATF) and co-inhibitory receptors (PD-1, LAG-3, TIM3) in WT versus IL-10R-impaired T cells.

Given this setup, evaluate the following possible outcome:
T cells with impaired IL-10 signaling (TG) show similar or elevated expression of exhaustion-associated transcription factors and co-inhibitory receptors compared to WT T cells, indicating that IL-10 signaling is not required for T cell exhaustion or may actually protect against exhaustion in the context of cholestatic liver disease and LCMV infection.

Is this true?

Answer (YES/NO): NO